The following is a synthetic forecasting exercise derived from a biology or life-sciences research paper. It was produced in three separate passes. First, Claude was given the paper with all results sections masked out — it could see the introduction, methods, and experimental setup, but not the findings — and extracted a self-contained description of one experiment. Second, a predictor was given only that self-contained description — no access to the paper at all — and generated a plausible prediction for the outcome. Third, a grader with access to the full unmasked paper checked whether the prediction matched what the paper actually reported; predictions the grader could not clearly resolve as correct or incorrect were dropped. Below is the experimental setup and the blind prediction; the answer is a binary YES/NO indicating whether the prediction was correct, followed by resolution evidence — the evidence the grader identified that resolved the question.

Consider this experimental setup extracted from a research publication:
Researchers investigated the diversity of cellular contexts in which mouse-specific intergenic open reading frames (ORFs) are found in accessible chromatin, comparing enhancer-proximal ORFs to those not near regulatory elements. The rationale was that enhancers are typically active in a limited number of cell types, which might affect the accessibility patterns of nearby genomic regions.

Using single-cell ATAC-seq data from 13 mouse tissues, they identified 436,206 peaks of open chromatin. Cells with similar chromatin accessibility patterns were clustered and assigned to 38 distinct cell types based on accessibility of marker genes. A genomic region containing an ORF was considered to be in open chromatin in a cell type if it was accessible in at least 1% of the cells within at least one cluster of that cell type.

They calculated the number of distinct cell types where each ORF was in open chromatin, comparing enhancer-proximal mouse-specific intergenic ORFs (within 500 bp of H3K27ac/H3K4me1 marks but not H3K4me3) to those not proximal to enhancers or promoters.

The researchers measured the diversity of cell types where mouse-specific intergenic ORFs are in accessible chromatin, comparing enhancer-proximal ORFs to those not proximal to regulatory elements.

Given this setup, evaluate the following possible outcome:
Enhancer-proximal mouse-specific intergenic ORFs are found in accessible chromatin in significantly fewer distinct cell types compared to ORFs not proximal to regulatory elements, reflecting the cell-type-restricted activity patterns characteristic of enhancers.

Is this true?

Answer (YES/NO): NO